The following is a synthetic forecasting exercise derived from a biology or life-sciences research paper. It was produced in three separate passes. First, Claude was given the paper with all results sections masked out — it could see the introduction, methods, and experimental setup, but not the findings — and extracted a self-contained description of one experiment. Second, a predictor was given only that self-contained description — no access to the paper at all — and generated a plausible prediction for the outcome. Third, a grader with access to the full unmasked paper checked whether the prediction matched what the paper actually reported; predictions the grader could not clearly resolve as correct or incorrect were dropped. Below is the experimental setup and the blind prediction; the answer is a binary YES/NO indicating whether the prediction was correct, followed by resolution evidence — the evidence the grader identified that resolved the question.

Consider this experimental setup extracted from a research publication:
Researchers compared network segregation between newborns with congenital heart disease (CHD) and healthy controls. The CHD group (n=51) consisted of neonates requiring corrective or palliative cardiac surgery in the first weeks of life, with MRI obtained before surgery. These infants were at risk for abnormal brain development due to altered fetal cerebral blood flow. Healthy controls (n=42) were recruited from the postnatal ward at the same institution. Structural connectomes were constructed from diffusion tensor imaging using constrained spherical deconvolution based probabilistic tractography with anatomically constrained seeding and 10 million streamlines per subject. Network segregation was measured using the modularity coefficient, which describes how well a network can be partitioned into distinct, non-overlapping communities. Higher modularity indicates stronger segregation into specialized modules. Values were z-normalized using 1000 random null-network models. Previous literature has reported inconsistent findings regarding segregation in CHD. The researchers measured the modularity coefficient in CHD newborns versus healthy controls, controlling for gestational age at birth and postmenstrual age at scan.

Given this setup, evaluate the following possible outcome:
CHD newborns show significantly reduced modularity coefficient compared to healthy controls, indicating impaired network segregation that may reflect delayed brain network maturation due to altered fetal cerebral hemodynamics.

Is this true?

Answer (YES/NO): NO